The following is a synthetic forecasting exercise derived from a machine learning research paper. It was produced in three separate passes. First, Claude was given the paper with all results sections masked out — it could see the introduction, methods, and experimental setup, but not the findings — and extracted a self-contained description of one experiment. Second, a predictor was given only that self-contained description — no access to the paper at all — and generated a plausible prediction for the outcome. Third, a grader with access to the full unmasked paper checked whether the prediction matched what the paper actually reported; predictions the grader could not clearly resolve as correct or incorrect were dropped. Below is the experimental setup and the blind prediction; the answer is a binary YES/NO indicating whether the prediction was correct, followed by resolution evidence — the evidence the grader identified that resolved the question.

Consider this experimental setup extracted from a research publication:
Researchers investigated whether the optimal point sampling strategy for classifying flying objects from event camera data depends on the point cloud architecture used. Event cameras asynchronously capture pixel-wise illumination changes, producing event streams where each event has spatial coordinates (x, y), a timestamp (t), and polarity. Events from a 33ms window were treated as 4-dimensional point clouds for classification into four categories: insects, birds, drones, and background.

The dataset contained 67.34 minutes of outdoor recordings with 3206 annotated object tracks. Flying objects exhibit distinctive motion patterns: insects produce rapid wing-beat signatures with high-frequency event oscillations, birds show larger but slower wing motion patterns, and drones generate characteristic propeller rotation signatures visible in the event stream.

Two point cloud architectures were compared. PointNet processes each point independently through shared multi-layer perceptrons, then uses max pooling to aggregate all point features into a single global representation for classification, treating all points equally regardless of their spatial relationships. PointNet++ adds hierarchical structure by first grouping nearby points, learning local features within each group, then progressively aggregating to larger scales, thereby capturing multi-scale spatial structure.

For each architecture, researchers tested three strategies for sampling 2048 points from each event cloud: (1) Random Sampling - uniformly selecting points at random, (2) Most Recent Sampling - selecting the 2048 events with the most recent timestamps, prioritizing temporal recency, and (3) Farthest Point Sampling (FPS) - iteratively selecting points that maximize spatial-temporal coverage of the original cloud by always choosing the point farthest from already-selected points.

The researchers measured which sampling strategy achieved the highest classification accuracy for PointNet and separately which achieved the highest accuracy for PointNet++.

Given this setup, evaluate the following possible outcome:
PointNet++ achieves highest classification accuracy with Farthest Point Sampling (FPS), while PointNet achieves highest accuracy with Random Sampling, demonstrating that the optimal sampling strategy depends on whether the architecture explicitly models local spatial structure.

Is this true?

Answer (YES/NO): NO